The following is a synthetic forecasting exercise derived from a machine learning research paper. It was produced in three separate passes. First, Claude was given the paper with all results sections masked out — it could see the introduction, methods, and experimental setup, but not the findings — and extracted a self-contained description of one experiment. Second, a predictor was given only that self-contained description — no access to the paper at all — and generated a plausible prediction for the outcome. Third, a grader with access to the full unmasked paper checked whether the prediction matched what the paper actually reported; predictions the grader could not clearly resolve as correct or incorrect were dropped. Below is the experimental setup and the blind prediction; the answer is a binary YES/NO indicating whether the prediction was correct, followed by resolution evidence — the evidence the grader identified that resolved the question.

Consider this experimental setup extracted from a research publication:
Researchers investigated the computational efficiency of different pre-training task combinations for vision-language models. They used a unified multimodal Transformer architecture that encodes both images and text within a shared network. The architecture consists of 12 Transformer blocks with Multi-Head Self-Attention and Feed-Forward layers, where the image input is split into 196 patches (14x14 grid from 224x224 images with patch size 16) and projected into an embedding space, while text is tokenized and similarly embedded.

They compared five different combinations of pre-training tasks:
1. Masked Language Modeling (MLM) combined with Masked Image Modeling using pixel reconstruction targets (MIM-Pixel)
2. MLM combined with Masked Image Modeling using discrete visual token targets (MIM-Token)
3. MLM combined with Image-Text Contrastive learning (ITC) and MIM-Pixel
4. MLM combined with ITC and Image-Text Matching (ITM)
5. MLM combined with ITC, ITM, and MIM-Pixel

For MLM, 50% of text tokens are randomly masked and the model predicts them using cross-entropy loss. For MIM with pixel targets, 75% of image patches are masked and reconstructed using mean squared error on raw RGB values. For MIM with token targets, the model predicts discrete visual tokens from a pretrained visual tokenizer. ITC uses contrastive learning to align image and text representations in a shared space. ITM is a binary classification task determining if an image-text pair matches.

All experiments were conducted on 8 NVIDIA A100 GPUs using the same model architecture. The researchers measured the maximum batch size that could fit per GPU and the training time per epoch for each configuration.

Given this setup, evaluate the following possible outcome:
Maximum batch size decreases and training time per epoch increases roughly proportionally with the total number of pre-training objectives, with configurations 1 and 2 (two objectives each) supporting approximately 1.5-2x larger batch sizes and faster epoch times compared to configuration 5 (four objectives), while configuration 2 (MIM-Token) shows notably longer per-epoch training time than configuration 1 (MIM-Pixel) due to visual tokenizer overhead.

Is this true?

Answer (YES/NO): NO